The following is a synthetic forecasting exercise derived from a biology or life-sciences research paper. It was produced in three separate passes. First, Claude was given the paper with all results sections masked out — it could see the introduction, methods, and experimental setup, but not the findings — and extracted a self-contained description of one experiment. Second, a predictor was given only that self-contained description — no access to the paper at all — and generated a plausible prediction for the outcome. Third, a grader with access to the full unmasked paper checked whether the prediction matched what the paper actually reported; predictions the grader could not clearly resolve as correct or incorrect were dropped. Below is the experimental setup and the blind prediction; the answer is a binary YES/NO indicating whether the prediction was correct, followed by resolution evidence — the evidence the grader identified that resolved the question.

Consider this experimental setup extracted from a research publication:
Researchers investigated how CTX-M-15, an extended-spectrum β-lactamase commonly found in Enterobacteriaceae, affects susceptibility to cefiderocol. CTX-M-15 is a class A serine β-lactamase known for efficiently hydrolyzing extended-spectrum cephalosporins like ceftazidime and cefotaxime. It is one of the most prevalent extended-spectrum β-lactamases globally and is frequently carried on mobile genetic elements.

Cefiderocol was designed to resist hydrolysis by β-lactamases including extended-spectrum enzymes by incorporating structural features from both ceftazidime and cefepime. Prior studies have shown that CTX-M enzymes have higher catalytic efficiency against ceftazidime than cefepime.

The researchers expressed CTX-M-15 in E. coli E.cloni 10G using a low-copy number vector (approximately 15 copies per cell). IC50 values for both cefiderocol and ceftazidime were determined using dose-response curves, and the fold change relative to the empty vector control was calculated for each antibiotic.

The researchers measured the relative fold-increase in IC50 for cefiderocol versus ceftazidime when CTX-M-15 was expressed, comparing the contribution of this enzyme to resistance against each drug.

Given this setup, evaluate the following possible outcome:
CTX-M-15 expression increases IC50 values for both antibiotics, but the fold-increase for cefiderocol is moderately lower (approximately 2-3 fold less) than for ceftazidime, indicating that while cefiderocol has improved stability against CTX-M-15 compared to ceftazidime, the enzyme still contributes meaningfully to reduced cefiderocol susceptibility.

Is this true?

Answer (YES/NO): NO